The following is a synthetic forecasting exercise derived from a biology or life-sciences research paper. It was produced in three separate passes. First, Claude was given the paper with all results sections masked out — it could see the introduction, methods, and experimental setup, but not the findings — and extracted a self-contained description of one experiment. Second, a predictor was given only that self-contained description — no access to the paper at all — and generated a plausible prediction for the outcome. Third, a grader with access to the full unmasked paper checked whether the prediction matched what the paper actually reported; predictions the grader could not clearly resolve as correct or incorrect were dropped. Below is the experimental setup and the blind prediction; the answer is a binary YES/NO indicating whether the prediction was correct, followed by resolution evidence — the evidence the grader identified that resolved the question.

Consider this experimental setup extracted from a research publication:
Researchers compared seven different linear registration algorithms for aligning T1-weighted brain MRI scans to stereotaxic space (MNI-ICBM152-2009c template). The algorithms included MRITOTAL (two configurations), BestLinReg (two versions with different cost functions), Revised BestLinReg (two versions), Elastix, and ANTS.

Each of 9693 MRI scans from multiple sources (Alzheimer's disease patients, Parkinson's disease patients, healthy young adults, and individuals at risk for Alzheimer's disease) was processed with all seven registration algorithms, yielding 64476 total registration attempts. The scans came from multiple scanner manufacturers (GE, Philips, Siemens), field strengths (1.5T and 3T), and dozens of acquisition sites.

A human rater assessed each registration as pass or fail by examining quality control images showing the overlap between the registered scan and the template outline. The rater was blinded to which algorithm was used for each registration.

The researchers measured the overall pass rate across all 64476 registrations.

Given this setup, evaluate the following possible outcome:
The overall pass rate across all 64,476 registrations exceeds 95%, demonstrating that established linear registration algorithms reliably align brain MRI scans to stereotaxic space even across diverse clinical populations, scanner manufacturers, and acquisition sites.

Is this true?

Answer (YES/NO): NO